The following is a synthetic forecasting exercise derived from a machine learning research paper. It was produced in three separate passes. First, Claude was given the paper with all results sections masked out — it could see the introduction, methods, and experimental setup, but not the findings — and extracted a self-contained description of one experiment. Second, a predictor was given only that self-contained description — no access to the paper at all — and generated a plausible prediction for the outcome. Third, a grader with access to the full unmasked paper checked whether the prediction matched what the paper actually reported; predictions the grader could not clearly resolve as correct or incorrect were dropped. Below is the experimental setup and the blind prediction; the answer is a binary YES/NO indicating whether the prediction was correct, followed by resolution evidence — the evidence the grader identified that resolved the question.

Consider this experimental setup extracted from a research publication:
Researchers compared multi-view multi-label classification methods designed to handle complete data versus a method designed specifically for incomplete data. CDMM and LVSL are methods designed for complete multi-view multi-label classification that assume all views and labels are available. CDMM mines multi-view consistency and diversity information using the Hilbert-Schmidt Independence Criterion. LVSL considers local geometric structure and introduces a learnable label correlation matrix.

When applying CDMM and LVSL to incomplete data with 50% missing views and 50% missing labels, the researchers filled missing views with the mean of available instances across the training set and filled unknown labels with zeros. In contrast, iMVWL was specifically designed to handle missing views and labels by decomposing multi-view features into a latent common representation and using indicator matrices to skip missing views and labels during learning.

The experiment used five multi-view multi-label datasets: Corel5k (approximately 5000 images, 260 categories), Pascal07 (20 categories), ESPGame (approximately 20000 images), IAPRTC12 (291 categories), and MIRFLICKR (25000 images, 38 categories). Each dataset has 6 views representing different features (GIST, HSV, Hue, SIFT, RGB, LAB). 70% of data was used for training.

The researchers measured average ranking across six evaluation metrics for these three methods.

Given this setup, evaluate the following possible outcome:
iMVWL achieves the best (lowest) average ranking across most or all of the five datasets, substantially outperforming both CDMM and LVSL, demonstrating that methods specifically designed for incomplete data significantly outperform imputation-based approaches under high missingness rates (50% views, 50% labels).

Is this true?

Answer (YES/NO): NO